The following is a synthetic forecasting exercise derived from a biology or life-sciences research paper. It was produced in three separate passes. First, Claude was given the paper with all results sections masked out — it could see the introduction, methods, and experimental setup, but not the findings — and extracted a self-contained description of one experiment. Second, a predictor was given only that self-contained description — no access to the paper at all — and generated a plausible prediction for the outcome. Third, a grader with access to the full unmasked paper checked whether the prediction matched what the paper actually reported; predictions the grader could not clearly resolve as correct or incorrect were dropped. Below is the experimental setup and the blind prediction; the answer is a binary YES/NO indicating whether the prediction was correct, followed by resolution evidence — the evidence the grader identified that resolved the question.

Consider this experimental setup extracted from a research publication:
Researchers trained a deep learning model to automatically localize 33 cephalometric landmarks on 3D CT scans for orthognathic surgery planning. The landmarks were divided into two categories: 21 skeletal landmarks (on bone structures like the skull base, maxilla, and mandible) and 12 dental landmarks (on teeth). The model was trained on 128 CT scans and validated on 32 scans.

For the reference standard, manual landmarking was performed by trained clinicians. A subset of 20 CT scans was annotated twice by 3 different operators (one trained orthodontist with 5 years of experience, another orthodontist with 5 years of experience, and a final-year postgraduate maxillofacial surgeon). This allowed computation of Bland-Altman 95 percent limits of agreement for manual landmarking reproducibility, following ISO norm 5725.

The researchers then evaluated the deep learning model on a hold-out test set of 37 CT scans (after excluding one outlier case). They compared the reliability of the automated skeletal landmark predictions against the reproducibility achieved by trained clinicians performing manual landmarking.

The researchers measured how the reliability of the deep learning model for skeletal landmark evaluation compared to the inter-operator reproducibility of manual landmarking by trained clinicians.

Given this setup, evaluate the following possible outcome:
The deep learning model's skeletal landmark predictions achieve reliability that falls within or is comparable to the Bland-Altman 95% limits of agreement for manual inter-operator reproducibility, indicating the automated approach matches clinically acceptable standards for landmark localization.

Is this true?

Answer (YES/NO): YES